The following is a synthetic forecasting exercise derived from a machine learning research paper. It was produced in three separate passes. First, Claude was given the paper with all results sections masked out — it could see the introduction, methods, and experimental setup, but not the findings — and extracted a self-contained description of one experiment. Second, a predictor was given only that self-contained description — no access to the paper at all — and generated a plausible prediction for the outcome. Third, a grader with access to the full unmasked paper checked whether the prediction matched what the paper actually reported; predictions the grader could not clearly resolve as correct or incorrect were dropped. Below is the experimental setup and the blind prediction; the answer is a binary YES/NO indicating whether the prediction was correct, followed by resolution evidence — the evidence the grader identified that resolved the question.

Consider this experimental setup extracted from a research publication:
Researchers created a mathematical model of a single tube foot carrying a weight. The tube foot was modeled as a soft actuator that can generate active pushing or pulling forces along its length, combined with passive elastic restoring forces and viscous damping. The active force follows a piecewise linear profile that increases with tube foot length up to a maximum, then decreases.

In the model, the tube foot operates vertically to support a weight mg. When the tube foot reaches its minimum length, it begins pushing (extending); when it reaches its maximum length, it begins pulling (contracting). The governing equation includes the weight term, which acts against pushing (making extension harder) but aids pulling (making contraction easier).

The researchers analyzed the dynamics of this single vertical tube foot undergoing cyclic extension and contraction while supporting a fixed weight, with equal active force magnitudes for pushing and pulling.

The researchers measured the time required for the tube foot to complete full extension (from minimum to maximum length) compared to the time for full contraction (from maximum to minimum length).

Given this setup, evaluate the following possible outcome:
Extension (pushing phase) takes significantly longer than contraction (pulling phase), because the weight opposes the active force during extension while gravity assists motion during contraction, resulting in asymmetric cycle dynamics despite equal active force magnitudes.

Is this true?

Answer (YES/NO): YES